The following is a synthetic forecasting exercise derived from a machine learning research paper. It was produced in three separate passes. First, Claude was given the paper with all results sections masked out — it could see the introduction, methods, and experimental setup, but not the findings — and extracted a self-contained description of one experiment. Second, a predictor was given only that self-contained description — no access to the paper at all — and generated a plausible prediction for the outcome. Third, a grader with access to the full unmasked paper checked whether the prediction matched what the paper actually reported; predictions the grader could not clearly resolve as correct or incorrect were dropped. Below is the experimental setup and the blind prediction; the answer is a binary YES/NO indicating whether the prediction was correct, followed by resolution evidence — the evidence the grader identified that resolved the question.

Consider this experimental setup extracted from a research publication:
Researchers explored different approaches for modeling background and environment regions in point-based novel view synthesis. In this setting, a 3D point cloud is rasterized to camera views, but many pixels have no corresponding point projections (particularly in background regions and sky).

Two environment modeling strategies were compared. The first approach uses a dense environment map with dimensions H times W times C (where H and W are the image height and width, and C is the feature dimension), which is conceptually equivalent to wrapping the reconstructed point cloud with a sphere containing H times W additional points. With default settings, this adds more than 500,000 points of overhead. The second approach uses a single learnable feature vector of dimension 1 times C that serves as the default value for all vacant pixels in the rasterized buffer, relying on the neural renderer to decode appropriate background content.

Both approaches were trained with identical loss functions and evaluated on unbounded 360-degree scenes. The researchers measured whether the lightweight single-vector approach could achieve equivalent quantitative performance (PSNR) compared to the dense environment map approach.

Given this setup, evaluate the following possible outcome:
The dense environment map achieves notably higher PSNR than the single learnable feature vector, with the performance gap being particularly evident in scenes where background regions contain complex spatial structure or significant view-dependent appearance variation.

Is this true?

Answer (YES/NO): NO